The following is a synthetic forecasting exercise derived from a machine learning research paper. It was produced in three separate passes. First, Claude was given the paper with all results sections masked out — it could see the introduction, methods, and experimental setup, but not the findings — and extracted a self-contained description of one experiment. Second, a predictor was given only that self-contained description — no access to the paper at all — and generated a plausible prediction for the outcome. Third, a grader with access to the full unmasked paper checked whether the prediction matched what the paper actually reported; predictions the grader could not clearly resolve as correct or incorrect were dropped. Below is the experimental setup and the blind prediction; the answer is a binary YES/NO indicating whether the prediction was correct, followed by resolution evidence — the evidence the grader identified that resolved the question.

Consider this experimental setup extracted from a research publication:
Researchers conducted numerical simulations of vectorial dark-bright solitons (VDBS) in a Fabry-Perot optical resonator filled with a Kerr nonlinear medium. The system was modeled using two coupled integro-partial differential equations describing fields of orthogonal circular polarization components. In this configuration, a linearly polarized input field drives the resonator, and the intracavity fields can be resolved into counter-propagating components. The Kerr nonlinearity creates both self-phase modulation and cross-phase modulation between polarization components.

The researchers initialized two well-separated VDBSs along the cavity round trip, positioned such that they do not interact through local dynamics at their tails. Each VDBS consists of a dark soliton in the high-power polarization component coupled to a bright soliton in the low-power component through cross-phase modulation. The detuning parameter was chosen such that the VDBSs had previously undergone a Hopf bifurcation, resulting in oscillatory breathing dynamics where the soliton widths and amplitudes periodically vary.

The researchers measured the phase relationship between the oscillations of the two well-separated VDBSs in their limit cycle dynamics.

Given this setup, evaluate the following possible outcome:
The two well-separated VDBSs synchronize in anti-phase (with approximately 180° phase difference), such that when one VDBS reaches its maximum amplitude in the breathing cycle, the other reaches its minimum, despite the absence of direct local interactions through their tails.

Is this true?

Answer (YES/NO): YES